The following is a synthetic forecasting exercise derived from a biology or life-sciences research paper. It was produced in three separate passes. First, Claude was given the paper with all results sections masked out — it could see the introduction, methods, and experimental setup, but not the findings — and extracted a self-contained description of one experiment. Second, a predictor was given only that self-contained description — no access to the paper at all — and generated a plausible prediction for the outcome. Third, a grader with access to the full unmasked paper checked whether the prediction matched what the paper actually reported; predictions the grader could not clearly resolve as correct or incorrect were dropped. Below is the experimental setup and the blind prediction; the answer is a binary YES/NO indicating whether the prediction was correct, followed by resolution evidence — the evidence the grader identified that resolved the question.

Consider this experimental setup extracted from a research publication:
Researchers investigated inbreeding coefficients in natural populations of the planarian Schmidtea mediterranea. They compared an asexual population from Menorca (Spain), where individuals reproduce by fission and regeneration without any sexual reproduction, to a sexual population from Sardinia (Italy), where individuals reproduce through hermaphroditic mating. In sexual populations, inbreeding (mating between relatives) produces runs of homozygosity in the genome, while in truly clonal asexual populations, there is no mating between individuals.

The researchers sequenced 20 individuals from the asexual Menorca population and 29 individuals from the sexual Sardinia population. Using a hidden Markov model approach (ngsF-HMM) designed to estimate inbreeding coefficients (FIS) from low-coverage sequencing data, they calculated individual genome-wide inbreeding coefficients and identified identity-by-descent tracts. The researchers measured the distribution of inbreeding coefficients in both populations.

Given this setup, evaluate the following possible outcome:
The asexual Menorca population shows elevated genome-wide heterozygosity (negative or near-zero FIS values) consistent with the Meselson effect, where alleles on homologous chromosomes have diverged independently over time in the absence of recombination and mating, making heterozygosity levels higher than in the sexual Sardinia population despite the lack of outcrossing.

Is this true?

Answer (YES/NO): NO